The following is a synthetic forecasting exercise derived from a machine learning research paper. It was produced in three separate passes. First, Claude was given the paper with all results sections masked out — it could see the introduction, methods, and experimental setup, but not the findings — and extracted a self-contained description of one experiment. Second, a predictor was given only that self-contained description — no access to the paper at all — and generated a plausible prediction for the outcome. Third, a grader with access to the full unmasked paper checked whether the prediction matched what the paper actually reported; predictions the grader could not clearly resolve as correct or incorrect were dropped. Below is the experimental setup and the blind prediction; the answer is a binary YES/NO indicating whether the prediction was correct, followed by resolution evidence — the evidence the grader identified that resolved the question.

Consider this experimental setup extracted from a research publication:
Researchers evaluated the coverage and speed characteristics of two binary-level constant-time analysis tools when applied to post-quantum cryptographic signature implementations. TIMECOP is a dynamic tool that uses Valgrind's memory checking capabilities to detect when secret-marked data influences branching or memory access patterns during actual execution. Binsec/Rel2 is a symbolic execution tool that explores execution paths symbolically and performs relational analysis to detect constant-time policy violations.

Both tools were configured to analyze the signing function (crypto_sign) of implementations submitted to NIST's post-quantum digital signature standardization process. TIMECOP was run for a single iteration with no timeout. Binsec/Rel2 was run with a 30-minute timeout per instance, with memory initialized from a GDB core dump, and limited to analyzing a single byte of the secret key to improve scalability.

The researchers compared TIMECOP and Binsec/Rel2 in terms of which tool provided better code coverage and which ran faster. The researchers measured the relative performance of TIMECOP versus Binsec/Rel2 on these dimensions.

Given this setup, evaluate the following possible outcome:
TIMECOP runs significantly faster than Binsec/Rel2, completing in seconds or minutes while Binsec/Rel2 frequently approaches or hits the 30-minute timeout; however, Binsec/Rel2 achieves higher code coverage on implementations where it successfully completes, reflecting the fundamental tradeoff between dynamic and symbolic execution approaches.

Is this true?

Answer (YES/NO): NO